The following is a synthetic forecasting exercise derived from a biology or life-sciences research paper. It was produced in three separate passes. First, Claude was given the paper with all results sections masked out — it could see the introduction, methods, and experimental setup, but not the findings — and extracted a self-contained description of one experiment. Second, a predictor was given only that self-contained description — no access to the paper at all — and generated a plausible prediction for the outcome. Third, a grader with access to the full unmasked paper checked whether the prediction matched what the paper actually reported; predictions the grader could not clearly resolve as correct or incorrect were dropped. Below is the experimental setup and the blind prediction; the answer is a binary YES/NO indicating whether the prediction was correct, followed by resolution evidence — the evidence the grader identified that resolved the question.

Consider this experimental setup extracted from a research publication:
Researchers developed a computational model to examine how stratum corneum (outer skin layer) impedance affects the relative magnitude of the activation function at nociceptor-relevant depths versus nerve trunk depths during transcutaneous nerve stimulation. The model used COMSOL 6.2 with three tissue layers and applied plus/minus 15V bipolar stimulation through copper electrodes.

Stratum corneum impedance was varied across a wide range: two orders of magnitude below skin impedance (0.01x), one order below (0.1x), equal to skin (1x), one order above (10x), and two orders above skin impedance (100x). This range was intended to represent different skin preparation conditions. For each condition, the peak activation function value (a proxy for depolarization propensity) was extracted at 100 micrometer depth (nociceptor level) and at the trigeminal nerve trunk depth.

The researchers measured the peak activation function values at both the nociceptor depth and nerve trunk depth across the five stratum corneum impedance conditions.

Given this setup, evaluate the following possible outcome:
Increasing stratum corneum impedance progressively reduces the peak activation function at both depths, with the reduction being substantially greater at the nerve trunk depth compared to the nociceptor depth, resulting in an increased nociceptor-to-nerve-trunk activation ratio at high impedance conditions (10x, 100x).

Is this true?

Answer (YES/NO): NO